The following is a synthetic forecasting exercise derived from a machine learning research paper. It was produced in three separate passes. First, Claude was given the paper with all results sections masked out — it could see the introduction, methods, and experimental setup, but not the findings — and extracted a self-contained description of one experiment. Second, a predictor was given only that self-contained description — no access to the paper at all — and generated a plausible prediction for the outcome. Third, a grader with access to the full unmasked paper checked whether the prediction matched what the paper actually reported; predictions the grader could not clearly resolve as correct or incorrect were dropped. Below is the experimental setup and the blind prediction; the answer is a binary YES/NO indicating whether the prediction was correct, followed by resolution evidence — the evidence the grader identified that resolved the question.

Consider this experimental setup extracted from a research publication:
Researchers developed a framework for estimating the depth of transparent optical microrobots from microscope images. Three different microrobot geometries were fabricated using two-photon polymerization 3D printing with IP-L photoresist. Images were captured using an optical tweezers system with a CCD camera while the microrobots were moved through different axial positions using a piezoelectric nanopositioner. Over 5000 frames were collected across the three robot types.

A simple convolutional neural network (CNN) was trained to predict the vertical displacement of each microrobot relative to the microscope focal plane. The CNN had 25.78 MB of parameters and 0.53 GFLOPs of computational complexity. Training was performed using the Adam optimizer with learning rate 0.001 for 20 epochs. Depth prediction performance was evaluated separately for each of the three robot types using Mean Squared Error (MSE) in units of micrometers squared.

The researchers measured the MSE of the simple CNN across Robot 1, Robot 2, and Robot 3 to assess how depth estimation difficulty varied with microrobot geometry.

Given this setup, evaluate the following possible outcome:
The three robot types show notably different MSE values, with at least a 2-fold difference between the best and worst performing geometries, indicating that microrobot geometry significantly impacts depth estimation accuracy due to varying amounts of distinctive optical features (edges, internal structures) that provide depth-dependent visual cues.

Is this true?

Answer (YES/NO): YES